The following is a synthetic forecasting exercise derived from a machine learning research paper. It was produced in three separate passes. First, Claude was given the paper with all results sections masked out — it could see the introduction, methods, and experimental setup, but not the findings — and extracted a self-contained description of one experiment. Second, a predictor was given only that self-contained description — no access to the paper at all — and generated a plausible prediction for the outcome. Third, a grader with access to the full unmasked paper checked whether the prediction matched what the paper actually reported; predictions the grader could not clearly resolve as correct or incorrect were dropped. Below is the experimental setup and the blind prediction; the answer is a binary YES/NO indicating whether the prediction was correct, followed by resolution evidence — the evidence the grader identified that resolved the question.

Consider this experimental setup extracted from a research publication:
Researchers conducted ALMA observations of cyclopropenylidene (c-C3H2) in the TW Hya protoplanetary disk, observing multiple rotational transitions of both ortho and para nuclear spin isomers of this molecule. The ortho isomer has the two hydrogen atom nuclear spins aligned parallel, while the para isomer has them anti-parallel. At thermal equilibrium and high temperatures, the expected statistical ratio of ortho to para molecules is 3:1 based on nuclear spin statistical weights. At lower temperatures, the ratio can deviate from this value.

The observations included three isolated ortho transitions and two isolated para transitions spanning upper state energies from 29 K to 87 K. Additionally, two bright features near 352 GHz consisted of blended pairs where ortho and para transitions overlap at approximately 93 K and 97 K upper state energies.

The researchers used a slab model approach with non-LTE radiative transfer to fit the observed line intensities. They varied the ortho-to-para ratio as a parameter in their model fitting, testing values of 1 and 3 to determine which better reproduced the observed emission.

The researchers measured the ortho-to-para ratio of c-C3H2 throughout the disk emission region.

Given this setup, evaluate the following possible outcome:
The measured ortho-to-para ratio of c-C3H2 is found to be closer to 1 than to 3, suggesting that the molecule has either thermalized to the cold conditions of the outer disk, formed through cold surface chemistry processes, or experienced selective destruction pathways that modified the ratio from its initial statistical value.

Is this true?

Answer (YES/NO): NO